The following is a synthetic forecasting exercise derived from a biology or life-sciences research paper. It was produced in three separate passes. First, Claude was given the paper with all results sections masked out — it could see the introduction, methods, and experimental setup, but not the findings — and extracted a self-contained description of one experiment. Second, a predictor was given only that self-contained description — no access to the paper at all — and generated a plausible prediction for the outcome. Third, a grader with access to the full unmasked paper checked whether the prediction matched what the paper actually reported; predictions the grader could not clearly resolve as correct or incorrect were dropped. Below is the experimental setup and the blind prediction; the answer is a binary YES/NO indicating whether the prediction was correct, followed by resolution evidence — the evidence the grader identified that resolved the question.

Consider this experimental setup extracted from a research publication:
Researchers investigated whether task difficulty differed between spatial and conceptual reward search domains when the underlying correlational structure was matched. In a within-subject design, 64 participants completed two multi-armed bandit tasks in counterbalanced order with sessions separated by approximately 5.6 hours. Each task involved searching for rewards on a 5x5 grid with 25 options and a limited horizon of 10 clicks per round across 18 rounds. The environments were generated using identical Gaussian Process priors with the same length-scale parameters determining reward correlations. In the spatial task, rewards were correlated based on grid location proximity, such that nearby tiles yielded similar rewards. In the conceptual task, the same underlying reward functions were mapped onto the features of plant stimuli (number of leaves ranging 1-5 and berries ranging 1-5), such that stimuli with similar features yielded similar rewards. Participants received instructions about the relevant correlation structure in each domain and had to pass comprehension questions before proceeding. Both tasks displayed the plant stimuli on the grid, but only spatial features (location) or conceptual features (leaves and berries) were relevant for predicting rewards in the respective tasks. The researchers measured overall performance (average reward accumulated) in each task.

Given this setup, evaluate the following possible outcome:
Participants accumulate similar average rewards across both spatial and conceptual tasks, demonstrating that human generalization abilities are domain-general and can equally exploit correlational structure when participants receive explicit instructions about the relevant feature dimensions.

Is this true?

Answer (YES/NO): NO